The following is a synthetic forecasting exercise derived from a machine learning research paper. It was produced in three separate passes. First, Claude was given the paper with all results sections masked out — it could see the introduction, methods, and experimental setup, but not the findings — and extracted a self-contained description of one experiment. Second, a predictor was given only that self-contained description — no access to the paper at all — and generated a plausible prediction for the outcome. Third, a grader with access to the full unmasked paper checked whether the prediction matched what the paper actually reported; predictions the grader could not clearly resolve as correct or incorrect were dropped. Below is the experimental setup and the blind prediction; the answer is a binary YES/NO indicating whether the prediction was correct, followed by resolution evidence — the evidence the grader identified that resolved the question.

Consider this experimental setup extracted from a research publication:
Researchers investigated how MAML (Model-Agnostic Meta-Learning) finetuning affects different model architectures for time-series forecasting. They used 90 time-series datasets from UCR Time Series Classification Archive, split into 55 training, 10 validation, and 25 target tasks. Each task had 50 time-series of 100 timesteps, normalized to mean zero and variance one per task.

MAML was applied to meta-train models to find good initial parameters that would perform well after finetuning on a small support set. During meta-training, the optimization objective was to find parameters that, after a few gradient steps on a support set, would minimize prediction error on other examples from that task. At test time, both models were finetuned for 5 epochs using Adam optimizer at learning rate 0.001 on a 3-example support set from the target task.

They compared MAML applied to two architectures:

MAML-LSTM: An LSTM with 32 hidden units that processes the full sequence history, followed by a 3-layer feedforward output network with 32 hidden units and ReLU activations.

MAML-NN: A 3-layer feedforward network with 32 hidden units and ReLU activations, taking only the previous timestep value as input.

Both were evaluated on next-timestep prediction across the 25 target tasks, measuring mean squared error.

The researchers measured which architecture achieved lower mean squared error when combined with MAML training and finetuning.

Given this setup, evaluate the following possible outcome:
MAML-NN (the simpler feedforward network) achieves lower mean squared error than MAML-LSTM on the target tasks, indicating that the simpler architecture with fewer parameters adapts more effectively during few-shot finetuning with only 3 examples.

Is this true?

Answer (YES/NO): NO